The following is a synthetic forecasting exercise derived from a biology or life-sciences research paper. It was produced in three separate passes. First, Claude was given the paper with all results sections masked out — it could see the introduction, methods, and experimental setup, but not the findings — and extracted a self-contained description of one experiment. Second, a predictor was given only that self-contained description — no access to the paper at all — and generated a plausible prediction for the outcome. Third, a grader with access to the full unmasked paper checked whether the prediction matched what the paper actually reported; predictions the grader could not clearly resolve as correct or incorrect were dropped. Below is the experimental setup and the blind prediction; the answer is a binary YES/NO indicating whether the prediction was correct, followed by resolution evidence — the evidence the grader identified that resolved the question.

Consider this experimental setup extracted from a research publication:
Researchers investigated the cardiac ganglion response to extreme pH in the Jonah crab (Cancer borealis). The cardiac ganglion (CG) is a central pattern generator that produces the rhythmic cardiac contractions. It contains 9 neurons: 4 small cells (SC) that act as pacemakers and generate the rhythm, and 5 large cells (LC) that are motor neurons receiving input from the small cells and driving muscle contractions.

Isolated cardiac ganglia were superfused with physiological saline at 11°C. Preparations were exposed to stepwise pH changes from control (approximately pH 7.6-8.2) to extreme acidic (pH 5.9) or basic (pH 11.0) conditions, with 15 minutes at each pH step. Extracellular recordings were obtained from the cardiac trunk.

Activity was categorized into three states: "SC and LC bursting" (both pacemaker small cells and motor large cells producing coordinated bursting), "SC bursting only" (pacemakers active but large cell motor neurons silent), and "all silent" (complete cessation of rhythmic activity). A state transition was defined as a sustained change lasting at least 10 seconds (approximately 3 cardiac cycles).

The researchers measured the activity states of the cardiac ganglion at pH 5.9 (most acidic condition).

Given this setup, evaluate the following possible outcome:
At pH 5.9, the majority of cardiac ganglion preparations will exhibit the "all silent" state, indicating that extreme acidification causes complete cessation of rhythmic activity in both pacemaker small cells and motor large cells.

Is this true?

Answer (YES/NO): NO